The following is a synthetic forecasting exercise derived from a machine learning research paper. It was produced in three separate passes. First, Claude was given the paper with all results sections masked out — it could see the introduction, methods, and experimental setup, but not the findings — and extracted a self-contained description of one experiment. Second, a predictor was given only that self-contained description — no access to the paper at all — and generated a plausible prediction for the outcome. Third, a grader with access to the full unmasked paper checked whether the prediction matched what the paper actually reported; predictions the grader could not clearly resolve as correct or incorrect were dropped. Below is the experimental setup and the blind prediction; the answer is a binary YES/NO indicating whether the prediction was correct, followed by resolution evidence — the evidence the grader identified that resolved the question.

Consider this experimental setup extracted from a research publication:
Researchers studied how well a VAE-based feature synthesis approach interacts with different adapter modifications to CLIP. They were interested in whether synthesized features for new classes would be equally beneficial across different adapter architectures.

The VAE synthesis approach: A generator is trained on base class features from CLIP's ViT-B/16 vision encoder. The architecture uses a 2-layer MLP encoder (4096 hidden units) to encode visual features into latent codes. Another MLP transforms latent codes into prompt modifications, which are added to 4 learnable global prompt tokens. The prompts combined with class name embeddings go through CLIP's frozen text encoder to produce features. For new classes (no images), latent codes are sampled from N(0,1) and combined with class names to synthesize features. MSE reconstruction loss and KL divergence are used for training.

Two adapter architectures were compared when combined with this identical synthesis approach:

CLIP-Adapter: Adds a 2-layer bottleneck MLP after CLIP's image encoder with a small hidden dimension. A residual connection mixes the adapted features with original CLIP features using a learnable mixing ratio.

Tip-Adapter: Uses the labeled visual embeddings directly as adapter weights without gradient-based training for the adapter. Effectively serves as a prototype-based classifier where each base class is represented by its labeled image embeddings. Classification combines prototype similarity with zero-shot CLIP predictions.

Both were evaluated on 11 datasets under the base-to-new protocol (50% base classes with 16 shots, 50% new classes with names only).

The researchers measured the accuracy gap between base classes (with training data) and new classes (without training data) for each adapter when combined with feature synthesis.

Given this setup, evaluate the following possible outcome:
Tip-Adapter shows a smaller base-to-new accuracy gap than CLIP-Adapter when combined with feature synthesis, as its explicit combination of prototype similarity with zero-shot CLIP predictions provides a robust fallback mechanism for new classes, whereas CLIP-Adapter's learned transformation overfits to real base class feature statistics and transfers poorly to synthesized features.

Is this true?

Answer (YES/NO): YES